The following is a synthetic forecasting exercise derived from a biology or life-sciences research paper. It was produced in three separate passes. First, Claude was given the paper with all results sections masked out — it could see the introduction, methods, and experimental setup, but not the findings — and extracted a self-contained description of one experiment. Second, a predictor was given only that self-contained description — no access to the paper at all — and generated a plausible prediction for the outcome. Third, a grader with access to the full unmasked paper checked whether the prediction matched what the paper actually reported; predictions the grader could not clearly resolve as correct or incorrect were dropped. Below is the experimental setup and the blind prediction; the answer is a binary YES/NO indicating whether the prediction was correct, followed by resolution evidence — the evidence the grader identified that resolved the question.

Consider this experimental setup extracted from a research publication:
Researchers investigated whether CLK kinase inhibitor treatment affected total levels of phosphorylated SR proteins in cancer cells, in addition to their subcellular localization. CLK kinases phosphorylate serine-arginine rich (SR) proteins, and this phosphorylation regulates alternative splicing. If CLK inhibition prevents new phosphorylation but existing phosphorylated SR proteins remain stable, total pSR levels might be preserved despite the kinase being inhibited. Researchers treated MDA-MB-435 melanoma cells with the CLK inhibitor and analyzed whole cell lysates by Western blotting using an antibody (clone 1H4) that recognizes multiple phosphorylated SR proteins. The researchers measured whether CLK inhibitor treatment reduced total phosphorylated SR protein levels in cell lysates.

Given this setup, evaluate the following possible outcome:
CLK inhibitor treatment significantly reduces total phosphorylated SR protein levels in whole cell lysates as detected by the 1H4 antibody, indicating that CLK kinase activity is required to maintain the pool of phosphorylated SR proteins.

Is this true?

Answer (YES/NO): NO